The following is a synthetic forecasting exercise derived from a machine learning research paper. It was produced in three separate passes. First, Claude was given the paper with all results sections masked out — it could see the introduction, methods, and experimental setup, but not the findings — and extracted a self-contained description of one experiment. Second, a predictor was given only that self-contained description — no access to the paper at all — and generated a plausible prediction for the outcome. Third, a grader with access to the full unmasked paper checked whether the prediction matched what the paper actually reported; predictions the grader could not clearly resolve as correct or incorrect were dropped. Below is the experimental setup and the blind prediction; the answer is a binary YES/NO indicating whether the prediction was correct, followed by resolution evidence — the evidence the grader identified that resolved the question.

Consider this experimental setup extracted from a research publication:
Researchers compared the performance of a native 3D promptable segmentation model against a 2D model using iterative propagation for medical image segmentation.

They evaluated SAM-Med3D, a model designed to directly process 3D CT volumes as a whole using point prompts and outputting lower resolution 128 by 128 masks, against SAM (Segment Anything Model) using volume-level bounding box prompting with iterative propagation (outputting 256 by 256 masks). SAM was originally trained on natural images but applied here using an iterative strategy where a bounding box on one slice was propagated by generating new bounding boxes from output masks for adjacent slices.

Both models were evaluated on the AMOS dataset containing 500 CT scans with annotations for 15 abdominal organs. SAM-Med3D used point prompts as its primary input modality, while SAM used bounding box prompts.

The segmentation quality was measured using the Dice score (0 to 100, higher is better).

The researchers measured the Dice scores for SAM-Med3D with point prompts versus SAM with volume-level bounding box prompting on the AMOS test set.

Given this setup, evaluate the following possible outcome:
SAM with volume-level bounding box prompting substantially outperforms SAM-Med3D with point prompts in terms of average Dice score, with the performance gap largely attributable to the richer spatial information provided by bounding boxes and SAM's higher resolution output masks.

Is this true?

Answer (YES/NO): NO